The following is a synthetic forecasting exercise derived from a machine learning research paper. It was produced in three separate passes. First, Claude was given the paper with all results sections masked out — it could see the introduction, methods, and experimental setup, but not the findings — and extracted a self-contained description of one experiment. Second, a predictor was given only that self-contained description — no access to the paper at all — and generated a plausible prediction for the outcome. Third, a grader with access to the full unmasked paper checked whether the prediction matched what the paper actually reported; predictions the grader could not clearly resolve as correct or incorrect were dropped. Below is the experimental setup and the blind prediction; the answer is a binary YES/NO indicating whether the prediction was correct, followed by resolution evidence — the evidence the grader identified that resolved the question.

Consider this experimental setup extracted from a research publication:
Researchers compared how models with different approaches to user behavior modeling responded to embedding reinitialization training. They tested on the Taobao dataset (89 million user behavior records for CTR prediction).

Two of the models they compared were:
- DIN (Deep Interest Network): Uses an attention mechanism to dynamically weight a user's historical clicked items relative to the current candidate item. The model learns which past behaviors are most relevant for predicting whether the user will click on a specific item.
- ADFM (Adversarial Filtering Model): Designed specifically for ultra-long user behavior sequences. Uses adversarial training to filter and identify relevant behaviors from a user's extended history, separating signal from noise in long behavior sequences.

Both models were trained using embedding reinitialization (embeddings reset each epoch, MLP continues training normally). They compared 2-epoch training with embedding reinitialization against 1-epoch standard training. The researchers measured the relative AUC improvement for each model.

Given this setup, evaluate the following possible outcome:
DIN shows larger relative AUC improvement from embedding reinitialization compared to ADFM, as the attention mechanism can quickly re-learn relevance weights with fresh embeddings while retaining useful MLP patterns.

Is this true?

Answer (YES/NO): YES